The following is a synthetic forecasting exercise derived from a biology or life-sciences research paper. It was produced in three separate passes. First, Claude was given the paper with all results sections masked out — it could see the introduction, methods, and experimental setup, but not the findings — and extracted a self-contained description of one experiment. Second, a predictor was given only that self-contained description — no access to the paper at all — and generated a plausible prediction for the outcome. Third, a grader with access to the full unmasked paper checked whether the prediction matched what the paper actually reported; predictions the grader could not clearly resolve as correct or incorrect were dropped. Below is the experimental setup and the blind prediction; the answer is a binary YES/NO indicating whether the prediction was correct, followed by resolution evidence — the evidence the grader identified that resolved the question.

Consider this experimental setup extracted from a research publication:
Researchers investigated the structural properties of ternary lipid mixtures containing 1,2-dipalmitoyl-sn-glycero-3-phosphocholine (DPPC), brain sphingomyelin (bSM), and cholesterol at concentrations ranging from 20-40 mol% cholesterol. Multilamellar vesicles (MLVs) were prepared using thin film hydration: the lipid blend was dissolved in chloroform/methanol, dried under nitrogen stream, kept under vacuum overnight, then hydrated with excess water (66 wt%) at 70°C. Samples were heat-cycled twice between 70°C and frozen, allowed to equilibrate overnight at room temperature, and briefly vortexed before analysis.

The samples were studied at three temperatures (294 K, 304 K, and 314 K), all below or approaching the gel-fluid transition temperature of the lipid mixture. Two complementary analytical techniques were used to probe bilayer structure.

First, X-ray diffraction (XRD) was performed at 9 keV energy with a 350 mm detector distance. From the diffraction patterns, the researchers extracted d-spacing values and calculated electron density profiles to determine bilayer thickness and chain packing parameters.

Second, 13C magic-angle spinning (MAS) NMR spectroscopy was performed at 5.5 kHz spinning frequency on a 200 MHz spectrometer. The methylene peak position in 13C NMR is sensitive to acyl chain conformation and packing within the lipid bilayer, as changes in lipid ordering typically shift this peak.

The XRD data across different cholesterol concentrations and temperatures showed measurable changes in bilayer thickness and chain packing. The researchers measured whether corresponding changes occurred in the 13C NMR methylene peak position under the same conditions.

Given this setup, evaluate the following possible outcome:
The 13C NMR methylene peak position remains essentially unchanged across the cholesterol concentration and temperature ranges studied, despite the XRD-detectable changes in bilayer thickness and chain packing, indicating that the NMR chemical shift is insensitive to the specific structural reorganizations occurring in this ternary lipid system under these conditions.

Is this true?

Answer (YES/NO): YES